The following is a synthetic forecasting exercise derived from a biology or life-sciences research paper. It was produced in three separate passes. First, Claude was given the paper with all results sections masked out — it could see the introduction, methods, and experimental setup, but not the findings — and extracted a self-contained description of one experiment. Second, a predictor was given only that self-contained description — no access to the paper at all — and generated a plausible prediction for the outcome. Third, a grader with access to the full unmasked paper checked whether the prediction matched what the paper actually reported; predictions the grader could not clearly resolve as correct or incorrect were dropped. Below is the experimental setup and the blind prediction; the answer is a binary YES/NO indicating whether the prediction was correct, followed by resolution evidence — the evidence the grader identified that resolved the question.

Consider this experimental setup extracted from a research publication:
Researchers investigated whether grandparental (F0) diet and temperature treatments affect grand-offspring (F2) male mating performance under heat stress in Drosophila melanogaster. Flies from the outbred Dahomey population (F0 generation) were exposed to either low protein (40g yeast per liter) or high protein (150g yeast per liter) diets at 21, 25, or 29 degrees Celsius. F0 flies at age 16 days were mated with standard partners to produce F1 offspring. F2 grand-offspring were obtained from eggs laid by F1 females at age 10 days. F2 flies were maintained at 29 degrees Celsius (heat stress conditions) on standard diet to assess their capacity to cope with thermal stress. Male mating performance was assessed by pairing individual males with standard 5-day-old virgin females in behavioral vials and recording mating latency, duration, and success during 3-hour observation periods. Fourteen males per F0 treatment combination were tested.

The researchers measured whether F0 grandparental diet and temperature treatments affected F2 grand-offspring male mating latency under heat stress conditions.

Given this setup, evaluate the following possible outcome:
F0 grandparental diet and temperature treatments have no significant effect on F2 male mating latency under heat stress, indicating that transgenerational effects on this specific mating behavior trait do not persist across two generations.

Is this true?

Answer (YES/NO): NO